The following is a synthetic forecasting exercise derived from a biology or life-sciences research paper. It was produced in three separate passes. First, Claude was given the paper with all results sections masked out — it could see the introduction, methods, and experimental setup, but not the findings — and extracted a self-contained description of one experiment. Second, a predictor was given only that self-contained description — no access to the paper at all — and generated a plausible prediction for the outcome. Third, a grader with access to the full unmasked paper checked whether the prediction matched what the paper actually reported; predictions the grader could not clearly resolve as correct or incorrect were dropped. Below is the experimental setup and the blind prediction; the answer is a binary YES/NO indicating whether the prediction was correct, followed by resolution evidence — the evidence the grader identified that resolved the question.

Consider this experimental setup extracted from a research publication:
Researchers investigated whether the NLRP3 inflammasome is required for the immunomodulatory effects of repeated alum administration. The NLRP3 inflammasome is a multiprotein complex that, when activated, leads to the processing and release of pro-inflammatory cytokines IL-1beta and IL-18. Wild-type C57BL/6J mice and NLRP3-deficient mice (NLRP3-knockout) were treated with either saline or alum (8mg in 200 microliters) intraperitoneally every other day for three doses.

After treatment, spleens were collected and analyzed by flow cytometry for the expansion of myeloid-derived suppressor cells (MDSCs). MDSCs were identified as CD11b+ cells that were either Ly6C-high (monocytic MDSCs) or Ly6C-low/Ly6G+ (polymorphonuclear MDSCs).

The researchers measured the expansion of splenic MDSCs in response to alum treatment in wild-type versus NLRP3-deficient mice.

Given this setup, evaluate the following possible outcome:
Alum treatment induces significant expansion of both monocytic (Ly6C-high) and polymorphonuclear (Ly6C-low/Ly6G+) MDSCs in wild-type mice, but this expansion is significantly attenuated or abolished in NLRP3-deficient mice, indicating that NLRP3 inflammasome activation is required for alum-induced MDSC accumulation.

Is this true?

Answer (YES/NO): YES